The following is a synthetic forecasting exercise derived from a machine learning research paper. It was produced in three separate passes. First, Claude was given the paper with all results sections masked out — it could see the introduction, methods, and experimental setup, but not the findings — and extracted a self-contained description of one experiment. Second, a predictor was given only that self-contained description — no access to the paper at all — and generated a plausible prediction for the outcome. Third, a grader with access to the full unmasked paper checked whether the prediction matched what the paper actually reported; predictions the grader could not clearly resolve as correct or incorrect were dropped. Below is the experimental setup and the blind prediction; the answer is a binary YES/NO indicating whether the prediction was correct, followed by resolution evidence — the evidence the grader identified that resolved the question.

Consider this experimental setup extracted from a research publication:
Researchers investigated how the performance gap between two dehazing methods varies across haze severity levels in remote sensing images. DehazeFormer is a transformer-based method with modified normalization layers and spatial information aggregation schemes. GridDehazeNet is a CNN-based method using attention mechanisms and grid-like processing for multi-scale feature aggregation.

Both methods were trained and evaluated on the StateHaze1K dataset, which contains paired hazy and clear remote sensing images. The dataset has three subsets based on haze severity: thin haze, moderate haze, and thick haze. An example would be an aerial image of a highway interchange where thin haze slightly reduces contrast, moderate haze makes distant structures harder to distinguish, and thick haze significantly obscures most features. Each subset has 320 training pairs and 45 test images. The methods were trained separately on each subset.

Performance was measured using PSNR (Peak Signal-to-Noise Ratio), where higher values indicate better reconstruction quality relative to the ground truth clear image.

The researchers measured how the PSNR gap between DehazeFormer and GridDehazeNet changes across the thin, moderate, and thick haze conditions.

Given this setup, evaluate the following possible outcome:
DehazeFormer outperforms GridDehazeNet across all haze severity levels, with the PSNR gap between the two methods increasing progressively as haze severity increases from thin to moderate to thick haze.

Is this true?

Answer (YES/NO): NO